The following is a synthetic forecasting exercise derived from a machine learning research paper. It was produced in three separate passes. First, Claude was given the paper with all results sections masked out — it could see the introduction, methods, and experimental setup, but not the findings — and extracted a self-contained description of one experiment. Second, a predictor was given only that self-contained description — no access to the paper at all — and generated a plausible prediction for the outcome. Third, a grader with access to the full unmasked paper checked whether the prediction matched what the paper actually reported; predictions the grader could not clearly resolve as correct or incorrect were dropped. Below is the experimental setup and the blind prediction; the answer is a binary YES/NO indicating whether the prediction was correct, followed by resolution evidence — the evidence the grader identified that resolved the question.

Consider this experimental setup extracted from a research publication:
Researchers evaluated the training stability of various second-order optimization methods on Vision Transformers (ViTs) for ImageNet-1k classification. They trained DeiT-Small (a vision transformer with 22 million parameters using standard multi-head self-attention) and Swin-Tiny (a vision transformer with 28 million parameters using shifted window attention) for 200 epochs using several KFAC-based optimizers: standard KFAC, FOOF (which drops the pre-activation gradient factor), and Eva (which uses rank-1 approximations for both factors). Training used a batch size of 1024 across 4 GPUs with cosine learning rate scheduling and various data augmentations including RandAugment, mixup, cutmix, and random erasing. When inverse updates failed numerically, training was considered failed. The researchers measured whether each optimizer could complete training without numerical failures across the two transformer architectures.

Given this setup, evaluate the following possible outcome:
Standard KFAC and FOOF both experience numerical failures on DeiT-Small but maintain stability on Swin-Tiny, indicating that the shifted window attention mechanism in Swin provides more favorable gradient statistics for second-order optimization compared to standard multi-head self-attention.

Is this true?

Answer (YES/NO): NO